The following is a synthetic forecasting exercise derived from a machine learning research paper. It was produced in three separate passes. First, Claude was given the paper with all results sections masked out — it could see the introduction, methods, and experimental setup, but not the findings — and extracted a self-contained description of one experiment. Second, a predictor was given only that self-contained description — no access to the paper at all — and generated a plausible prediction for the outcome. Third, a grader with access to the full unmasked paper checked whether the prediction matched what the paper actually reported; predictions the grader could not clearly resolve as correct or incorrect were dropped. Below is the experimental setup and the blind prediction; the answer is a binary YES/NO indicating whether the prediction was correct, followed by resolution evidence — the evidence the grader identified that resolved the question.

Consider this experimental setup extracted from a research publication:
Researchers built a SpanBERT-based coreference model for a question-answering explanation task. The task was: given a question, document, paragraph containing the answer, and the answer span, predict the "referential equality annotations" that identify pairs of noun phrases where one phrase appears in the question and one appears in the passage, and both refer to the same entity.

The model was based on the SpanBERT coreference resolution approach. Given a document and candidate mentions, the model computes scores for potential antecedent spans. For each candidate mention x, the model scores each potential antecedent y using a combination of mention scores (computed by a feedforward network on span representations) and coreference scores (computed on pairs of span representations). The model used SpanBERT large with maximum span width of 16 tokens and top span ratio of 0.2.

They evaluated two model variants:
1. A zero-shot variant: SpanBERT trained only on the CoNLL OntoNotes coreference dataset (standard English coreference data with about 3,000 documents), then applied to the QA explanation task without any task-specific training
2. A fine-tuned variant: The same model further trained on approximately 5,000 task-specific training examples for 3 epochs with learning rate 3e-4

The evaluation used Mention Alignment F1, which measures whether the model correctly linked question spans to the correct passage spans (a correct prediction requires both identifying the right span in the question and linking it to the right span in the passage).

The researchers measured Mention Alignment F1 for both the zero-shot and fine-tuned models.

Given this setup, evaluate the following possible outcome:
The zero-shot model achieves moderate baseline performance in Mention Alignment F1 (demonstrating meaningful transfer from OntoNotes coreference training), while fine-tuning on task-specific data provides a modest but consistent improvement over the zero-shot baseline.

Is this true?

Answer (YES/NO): NO